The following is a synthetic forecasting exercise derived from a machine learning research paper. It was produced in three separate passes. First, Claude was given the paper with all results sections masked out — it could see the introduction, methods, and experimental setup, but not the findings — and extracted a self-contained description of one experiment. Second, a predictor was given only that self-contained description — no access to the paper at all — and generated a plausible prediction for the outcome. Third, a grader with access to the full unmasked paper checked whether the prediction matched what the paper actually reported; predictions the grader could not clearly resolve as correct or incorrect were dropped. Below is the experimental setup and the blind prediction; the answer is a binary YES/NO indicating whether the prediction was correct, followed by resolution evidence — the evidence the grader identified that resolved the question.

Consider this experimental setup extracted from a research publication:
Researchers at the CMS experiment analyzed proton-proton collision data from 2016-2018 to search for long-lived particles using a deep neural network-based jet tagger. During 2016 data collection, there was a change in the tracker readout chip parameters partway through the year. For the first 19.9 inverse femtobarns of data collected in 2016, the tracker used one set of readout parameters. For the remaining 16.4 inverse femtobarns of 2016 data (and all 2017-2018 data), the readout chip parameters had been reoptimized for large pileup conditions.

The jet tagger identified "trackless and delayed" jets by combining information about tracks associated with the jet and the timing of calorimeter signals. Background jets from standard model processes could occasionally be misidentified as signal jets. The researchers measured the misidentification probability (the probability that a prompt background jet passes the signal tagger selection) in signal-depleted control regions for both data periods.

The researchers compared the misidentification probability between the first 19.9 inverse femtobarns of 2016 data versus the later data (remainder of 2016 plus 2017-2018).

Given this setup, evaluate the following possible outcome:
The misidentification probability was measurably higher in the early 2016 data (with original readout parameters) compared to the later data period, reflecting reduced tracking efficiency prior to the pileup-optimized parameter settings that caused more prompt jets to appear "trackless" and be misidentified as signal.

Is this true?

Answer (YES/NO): YES